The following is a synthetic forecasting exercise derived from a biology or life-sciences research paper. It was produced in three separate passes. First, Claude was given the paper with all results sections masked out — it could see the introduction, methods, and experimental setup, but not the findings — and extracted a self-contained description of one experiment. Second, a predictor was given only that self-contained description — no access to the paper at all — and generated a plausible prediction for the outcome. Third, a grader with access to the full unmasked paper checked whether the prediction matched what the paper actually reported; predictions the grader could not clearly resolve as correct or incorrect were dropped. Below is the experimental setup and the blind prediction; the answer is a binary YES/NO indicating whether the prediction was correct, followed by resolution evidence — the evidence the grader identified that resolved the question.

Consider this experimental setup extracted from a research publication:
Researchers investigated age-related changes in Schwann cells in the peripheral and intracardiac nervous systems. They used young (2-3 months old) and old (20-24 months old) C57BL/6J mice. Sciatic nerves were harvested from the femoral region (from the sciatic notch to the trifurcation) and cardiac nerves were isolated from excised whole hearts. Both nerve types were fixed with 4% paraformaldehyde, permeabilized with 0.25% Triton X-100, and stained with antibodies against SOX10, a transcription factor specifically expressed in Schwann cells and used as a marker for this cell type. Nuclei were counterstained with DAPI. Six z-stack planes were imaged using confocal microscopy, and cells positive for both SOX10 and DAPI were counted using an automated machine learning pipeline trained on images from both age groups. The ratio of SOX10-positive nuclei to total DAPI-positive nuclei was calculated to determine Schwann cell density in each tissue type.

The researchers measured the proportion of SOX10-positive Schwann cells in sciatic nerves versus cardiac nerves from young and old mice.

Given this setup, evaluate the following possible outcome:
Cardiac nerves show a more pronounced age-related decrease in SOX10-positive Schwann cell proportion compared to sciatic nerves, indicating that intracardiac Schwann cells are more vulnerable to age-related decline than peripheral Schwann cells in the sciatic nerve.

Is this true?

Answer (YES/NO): NO